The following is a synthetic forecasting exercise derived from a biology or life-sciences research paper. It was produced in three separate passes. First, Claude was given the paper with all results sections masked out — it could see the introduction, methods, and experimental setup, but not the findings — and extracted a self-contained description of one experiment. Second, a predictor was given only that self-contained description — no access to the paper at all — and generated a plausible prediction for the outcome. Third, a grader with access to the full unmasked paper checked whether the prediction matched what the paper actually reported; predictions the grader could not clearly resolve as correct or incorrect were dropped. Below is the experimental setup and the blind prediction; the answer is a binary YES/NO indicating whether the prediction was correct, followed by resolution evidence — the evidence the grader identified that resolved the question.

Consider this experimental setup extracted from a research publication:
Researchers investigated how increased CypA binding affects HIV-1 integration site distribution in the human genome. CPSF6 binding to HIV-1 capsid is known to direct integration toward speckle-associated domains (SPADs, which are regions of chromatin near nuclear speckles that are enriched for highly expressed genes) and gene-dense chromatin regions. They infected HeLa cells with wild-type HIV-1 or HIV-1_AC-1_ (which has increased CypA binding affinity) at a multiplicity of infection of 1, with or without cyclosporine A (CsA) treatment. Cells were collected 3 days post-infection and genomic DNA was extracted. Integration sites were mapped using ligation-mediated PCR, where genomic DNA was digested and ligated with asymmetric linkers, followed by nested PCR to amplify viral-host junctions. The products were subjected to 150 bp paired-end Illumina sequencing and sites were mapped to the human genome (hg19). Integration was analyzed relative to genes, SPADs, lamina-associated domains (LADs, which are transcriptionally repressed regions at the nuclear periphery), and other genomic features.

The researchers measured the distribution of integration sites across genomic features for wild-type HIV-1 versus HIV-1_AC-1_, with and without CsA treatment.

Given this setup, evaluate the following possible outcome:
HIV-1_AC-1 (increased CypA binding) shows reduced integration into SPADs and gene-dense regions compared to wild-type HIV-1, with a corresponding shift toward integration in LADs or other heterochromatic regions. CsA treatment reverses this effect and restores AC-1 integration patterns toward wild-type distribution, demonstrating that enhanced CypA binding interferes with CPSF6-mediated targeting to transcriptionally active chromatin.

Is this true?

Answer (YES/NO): YES